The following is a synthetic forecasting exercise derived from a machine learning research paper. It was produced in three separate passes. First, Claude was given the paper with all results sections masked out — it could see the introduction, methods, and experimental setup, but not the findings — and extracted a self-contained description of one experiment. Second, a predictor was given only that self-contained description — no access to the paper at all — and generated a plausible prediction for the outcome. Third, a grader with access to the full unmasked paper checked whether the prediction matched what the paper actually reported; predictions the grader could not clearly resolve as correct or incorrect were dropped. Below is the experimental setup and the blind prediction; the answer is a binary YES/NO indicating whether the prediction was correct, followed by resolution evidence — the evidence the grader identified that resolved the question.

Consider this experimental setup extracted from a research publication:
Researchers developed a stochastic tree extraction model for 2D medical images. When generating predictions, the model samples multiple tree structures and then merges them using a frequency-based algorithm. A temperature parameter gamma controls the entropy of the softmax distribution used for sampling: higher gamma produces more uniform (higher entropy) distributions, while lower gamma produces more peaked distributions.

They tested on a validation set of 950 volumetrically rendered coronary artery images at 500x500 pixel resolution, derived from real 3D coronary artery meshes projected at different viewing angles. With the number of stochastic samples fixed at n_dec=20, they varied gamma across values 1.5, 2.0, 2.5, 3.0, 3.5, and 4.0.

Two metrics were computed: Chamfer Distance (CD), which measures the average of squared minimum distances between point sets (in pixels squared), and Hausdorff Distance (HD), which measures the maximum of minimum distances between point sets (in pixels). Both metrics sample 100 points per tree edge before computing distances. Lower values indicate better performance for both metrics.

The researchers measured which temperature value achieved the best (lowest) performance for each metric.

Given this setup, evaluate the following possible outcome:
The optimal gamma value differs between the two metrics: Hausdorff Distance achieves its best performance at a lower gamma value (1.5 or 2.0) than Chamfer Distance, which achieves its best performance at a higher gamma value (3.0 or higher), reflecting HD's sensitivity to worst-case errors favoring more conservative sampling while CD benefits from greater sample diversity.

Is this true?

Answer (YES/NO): NO